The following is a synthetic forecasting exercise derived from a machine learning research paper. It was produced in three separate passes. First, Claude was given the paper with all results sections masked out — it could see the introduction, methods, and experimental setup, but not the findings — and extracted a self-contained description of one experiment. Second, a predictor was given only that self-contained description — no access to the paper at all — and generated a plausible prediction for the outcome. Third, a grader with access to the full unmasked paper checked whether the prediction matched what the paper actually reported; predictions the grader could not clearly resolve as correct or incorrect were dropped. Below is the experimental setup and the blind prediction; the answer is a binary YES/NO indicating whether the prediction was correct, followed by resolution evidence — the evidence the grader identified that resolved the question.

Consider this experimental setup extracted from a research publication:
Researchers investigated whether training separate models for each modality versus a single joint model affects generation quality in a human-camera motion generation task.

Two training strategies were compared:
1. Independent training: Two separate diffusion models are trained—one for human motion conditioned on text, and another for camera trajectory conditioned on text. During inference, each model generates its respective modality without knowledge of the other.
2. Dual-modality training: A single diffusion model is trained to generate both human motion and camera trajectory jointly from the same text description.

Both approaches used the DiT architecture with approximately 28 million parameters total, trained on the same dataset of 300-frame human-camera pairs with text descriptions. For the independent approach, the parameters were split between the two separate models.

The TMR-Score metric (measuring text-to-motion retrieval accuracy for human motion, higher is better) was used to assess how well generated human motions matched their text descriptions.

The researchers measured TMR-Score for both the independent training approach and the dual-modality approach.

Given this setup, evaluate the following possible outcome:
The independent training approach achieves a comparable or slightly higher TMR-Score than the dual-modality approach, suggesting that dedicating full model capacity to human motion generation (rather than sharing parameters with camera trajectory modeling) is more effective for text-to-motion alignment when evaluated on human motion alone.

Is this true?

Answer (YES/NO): YES